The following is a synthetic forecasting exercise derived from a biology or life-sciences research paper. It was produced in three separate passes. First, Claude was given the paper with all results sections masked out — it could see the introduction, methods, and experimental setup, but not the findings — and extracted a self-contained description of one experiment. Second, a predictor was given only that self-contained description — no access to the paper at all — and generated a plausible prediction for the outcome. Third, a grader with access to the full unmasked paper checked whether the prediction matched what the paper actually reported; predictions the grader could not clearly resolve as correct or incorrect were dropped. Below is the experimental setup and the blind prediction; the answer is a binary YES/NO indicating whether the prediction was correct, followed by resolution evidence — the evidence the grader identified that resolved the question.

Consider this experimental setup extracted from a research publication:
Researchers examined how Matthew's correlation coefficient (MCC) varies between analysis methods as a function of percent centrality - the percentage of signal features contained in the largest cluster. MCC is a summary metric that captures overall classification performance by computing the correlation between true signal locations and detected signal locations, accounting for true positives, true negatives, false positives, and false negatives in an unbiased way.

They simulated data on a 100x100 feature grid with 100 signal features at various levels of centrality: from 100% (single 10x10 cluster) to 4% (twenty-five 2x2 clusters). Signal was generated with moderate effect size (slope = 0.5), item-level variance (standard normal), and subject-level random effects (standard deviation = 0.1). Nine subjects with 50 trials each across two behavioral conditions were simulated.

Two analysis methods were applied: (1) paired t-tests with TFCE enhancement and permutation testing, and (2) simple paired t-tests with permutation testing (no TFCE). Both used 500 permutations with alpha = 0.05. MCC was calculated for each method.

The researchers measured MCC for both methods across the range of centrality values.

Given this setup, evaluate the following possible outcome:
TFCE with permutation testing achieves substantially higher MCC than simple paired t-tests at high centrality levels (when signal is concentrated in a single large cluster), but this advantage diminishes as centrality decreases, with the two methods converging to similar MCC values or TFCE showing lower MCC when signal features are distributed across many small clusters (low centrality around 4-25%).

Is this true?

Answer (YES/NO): YES